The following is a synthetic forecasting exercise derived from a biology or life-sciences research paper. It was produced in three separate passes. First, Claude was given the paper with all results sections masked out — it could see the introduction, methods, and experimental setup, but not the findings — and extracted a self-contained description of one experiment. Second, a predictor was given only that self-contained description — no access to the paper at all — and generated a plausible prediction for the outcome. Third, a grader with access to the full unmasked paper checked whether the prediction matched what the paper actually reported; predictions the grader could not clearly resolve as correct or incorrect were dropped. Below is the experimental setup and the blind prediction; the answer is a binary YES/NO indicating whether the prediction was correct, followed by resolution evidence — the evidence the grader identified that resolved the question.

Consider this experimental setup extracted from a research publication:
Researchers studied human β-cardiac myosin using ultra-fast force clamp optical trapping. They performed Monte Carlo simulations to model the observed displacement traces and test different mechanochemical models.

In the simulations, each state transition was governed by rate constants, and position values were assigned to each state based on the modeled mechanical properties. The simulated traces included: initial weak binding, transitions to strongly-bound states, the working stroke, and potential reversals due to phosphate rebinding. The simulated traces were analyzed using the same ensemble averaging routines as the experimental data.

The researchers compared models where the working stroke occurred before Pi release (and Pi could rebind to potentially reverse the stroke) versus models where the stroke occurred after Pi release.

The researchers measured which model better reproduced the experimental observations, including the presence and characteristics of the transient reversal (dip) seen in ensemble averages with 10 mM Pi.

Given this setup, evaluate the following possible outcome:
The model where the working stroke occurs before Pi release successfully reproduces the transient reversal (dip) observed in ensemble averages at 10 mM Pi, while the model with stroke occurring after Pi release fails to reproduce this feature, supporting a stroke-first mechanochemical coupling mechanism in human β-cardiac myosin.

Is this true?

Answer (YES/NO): YES